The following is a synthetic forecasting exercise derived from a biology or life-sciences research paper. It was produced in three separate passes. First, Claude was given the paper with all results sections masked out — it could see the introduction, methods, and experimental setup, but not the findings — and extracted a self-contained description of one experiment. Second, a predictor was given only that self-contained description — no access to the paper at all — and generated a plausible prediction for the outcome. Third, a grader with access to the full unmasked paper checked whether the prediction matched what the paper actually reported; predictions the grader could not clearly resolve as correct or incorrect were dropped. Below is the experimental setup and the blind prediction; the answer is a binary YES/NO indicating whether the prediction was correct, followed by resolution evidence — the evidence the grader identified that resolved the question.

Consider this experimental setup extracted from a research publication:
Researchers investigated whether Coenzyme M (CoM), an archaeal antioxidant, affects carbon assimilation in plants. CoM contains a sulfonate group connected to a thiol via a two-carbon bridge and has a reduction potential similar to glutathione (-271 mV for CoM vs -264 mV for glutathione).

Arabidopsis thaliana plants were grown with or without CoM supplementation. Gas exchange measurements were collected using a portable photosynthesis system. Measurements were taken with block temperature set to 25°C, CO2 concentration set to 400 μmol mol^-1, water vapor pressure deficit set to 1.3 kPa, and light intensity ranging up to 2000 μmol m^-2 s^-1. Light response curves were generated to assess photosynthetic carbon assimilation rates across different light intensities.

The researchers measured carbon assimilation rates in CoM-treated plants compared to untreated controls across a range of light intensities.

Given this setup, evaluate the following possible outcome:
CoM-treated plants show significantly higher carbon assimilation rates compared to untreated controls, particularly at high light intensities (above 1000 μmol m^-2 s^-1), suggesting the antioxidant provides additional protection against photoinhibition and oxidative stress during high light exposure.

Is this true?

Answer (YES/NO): NO